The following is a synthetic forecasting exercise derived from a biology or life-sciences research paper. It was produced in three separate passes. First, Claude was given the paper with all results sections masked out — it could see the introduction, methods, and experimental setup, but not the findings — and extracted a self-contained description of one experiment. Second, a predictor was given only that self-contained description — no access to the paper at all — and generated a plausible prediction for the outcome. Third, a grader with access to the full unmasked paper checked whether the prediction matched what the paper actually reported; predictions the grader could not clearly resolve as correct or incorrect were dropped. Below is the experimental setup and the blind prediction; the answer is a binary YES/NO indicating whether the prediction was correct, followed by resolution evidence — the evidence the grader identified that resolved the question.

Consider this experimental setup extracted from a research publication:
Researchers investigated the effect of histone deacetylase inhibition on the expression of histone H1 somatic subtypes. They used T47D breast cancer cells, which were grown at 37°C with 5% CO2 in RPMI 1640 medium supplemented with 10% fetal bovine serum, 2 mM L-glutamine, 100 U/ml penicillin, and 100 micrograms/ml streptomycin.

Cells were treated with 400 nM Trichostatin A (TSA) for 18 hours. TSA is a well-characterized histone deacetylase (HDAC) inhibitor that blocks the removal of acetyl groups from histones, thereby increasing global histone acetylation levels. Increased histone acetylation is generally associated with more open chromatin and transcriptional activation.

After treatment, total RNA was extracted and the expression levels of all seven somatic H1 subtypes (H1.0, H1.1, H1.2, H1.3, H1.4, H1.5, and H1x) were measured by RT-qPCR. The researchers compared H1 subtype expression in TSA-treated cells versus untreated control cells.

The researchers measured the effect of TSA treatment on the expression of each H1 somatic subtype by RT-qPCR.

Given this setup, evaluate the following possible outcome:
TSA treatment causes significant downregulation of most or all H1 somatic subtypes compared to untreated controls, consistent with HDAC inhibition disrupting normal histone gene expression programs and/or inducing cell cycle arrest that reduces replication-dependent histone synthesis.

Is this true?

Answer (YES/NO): NO